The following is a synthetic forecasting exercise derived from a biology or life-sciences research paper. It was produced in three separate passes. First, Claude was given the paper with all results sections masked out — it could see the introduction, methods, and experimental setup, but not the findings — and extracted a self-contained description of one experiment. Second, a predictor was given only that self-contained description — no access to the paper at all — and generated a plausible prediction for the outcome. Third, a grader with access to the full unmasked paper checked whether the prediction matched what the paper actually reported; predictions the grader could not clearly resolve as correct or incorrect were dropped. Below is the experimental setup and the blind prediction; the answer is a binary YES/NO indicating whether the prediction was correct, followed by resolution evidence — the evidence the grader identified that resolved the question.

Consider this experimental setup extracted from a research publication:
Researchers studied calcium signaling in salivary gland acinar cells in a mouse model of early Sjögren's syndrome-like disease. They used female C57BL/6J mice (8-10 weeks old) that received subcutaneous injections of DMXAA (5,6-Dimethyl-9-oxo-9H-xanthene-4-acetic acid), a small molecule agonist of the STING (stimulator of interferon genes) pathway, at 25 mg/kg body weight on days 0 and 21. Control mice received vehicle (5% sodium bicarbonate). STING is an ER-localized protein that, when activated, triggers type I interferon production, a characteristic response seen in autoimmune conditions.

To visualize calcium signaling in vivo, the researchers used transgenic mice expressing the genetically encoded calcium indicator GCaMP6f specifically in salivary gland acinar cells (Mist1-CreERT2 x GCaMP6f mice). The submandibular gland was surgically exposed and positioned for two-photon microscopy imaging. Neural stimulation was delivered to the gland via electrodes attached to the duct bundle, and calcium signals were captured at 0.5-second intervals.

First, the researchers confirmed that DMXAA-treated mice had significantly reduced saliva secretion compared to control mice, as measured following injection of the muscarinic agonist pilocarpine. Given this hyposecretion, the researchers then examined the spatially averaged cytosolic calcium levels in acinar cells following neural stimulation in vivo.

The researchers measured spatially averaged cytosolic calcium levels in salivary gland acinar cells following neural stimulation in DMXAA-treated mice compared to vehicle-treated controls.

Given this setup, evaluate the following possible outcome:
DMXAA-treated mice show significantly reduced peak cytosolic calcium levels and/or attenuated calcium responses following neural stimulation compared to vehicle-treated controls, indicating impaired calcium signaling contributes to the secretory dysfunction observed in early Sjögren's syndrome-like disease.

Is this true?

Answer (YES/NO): NO